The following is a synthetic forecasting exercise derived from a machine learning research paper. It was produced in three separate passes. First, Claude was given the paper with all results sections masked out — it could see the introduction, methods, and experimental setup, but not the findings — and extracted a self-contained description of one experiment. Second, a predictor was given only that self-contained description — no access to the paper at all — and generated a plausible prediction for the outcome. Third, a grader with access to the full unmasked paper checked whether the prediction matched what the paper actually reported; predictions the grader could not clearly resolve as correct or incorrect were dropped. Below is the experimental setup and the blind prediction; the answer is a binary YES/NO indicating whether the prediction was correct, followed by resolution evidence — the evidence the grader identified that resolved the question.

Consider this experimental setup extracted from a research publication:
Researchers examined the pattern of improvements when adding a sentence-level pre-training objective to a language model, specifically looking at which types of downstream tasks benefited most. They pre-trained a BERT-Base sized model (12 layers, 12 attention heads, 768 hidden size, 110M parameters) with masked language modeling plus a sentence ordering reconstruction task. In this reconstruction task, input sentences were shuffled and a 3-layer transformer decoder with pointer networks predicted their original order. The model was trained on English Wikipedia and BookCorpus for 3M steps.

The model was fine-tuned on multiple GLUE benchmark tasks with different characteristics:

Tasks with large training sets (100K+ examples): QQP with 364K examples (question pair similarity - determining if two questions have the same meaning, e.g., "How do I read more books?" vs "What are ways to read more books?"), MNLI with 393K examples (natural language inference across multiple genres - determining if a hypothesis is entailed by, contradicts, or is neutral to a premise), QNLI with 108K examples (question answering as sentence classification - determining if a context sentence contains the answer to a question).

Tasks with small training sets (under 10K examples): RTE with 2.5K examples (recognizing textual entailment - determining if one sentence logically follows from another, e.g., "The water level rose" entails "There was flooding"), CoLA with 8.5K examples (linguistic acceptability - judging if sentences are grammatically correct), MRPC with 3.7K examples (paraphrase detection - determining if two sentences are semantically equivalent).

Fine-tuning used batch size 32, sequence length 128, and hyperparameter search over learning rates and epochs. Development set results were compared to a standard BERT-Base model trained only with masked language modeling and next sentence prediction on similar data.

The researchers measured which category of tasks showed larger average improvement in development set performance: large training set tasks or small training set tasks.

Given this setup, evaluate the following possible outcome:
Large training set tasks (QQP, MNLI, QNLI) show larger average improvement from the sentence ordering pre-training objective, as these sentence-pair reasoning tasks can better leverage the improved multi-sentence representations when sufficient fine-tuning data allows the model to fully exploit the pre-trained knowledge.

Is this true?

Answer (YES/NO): NO